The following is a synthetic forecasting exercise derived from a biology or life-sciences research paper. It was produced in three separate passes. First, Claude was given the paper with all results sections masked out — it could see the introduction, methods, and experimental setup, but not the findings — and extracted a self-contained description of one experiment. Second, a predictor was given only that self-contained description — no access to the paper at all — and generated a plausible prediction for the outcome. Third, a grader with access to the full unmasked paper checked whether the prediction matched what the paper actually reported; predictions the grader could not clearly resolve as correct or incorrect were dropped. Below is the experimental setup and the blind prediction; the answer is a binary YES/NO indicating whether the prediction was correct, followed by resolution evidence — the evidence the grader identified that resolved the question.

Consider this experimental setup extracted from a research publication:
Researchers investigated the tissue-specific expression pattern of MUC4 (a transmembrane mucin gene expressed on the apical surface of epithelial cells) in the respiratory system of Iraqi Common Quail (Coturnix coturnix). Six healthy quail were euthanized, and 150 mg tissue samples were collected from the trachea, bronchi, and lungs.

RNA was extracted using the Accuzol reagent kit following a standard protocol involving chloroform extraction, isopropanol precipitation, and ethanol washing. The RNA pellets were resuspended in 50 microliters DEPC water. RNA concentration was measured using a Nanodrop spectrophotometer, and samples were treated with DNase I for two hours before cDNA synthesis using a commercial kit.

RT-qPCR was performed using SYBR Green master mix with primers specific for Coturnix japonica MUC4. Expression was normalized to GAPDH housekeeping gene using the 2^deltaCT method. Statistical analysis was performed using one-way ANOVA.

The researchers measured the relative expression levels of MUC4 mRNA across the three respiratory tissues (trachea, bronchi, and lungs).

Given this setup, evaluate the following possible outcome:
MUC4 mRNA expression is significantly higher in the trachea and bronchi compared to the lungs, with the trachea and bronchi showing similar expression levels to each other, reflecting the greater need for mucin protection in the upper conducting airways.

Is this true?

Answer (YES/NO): NO